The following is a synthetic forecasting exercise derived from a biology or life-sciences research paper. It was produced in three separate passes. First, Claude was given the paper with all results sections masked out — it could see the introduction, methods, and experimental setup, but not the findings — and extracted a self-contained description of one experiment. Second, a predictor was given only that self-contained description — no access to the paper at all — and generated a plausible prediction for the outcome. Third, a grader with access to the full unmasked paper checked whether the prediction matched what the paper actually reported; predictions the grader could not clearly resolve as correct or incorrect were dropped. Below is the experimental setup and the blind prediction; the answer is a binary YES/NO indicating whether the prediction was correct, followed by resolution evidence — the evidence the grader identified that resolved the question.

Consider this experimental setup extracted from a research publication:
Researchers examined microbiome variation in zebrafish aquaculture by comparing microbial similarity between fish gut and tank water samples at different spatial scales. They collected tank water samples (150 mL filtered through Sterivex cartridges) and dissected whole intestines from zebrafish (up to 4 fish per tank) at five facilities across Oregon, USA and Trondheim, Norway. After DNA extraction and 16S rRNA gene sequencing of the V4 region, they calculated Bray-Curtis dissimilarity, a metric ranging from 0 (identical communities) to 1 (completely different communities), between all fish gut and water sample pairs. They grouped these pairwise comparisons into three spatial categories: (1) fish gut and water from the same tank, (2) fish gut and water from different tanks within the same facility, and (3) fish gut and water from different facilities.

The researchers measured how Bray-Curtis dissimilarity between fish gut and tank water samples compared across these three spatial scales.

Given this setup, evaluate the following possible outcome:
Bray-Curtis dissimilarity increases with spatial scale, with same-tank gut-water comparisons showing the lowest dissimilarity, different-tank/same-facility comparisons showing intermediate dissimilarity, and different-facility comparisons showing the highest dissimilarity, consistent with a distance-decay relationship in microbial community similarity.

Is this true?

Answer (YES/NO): YES